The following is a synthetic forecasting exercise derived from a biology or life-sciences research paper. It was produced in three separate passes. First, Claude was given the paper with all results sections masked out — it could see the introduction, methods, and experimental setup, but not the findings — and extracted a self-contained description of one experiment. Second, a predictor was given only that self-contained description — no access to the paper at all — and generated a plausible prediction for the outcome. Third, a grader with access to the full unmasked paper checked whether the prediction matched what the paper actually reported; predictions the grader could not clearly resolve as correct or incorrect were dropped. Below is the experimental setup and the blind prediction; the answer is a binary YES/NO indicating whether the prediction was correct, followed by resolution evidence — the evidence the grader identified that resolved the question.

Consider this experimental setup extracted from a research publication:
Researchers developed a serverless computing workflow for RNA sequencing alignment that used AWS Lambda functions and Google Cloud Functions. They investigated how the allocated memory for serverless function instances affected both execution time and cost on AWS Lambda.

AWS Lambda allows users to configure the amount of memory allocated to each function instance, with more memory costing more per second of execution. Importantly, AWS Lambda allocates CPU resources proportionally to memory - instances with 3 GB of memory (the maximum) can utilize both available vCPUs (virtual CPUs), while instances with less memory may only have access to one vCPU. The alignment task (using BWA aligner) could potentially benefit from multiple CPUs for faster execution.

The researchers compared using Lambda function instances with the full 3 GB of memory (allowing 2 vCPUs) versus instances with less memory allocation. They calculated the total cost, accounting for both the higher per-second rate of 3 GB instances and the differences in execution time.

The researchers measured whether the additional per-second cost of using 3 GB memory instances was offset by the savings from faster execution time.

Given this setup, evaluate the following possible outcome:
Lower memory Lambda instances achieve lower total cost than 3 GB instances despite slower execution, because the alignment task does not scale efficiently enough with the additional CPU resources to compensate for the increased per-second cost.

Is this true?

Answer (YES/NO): NO